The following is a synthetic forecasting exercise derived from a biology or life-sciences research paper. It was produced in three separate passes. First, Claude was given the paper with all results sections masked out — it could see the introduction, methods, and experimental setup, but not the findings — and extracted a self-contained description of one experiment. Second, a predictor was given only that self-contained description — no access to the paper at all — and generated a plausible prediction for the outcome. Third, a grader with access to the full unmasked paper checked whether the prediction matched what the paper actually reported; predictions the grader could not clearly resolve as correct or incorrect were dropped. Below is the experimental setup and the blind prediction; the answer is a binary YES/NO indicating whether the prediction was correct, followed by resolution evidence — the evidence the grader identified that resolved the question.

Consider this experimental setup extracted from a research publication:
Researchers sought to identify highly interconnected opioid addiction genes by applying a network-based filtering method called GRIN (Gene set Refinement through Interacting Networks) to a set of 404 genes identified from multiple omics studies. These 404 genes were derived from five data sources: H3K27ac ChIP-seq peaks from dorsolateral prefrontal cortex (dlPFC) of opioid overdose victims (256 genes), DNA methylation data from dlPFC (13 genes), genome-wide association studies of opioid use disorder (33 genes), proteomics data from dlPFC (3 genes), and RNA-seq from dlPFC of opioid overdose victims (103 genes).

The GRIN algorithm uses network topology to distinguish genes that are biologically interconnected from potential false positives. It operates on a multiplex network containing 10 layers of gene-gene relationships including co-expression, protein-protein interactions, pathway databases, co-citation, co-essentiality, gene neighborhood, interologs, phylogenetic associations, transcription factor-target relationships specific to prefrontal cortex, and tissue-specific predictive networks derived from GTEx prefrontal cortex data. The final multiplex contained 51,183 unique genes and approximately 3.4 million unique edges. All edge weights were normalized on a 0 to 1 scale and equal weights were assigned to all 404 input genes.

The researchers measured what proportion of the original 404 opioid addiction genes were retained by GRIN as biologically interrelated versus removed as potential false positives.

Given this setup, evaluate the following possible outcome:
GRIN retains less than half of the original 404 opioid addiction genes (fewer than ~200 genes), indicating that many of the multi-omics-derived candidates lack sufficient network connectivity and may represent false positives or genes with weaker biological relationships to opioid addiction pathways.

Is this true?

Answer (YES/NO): NO